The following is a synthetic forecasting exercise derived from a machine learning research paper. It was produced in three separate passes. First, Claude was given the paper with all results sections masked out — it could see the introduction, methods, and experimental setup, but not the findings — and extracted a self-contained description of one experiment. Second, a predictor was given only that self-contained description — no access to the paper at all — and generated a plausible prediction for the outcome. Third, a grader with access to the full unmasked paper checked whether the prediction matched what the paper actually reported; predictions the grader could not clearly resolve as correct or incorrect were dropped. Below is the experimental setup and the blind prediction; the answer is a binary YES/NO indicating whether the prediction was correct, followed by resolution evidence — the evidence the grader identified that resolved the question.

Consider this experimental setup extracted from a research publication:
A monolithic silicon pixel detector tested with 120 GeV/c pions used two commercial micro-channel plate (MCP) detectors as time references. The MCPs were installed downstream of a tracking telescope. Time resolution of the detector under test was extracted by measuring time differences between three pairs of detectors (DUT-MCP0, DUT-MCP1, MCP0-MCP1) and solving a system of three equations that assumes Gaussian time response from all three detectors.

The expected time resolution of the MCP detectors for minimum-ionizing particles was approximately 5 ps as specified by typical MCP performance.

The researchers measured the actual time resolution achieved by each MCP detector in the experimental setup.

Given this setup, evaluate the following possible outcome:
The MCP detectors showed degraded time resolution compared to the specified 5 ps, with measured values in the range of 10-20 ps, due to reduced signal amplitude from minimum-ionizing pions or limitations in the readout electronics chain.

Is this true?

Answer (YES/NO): NO